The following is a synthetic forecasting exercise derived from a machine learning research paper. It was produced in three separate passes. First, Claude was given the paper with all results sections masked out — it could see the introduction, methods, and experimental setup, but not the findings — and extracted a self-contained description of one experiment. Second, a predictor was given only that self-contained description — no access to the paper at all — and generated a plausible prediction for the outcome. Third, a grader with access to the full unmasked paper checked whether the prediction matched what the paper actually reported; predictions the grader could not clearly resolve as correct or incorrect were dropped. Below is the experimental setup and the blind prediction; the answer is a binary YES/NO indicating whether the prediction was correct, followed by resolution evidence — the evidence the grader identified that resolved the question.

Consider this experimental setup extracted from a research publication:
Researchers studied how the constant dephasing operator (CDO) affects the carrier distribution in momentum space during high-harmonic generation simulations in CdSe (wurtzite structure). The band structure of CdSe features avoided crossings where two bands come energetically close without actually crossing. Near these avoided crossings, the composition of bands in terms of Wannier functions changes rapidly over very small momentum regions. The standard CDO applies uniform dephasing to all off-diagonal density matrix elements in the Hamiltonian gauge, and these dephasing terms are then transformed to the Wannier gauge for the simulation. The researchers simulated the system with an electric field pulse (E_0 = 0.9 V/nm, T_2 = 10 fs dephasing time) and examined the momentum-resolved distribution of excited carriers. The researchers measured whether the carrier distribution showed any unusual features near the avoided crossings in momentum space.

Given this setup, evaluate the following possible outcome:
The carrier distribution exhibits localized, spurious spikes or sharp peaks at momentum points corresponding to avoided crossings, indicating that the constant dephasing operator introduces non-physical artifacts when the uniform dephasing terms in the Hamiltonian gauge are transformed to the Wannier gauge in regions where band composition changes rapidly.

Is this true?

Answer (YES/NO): YES